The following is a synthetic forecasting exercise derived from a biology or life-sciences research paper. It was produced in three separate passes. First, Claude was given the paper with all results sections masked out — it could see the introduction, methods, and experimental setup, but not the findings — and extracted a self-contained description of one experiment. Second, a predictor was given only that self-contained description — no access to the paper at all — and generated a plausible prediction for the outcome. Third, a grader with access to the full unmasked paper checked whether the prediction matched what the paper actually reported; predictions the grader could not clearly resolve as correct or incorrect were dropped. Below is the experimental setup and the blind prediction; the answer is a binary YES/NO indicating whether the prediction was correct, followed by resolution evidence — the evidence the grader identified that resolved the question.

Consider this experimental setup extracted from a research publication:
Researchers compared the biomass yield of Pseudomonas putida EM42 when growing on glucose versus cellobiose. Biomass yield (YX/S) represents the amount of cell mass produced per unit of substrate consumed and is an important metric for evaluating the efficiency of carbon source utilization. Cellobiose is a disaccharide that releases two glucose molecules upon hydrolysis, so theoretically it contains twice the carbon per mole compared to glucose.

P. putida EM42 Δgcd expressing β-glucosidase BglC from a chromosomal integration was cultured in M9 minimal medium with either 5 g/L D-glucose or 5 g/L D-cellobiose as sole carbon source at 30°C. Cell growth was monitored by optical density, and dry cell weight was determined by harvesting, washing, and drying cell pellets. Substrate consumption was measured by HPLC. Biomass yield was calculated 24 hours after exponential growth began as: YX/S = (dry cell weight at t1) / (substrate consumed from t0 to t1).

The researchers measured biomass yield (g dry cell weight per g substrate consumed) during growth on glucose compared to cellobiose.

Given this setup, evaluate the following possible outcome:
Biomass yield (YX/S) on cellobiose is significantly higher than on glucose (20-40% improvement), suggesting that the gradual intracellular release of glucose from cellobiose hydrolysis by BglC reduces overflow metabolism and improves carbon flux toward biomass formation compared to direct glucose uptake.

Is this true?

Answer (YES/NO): NO